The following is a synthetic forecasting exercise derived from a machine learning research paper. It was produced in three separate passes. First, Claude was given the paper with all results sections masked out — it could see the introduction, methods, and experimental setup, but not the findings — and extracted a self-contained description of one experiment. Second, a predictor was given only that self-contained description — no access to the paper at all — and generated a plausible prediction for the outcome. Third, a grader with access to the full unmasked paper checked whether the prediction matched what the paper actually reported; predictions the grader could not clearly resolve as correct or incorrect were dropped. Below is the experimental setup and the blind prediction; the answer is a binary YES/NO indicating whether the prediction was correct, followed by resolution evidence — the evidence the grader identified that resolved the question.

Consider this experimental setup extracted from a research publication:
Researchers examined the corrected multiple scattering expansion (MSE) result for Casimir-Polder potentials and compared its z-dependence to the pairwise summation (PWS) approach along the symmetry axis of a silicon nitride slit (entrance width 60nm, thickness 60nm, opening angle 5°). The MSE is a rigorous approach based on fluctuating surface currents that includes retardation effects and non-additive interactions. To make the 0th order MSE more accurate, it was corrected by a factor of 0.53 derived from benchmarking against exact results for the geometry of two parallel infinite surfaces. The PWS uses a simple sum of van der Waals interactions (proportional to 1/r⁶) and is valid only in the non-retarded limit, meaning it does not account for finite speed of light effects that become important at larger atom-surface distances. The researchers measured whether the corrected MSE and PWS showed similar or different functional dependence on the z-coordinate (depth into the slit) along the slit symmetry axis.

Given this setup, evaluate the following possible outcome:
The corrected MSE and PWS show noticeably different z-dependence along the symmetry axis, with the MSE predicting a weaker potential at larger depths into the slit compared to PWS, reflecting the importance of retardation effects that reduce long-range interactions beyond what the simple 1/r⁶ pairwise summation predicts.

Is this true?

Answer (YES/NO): NO